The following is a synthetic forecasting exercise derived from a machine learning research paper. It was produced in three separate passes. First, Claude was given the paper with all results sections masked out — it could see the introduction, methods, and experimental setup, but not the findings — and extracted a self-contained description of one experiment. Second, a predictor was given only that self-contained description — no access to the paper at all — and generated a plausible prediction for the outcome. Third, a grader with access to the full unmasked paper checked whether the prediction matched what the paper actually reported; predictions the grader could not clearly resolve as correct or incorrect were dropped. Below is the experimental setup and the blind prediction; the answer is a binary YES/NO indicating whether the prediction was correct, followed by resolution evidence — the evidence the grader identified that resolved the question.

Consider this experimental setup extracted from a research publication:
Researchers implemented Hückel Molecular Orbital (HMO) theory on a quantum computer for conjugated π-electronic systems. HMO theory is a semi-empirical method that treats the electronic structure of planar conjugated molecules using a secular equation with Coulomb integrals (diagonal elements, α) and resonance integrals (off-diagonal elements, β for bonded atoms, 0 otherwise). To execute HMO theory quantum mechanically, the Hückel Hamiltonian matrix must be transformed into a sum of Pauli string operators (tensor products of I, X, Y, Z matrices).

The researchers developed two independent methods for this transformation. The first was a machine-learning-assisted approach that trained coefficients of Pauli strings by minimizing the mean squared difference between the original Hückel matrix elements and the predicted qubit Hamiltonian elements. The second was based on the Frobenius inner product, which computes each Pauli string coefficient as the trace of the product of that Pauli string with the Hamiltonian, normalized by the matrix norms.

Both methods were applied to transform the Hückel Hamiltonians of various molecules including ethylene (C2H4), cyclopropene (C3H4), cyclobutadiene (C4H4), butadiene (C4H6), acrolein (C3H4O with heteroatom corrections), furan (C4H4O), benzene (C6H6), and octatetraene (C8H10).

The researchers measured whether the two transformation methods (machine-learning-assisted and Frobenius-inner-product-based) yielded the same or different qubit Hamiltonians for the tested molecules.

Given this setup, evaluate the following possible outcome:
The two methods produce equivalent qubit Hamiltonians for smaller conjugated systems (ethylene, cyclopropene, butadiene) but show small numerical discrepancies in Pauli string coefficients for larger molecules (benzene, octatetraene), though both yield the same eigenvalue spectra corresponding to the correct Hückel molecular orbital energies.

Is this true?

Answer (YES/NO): NO